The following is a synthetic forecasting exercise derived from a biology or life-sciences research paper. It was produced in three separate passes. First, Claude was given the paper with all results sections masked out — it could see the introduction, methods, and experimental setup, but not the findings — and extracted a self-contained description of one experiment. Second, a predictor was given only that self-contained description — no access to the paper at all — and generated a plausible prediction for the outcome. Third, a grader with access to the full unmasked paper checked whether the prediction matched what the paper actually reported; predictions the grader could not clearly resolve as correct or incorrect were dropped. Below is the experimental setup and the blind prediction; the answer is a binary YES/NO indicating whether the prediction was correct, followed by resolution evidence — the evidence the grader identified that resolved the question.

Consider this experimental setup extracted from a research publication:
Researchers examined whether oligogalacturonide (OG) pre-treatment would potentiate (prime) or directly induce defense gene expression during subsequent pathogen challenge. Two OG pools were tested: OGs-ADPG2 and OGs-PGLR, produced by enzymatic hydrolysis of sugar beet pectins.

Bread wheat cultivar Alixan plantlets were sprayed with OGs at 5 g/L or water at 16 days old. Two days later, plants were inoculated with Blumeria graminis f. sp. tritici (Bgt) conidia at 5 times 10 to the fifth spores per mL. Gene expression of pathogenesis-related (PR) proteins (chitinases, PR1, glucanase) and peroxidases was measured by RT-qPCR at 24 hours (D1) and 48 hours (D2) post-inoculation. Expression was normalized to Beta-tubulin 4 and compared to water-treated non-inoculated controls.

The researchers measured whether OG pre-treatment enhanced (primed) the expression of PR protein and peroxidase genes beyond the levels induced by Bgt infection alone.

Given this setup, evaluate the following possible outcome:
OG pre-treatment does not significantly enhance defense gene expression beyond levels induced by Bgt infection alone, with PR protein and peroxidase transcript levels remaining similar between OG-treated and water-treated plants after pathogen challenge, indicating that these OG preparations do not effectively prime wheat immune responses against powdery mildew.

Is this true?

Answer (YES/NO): NO